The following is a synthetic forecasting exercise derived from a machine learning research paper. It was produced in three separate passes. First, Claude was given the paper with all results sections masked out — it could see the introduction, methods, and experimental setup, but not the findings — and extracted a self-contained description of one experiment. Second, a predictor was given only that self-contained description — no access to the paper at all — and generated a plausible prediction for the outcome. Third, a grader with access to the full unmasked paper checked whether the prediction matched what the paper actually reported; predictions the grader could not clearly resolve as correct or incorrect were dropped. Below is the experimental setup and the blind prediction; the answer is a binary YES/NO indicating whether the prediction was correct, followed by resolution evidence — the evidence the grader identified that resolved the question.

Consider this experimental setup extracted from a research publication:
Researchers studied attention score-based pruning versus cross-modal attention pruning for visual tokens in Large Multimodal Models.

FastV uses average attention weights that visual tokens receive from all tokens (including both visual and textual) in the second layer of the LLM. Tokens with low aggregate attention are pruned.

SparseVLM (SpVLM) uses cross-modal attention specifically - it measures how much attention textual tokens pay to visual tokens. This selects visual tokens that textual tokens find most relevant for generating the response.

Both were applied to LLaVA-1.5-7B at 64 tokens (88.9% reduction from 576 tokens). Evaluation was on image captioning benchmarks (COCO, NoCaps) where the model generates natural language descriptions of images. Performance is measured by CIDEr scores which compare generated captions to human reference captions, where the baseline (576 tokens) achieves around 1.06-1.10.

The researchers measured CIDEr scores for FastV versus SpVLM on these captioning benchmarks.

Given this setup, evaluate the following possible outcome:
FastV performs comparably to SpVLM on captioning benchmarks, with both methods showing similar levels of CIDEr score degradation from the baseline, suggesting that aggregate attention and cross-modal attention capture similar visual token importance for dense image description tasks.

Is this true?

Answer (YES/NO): NO